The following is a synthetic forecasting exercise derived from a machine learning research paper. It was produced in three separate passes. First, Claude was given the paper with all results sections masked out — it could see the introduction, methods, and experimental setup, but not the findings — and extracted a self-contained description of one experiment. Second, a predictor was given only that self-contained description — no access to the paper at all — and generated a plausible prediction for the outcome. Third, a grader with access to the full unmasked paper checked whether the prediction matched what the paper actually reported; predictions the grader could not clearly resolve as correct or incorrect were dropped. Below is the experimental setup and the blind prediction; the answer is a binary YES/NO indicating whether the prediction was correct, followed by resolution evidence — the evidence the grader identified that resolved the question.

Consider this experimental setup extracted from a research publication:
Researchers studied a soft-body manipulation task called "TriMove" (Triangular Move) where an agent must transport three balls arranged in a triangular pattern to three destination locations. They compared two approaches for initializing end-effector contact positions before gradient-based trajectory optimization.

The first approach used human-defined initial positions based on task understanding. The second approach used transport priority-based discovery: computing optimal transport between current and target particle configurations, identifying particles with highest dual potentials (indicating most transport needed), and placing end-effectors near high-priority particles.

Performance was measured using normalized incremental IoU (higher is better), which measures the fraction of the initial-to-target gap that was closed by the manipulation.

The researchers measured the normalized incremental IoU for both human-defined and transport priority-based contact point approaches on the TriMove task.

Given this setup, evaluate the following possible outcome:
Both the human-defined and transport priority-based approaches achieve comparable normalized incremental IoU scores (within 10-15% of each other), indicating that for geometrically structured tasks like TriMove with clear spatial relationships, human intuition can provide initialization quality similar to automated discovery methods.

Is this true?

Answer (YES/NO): NO